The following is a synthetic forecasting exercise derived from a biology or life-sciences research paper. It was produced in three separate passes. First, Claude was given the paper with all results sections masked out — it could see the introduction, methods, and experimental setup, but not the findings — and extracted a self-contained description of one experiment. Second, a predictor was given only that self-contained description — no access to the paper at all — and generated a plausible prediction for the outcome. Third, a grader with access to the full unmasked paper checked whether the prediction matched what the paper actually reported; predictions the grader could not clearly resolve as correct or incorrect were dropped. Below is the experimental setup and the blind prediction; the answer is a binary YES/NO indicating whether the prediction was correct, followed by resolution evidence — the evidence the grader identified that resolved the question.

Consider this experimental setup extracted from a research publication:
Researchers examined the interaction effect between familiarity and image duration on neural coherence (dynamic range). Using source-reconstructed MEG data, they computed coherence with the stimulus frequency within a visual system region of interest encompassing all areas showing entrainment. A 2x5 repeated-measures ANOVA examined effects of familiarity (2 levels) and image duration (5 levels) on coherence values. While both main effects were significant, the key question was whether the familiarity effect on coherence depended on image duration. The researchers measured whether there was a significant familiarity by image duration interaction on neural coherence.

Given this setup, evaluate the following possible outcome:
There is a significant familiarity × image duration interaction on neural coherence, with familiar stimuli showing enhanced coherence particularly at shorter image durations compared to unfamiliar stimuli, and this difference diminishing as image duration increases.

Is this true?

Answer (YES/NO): NO